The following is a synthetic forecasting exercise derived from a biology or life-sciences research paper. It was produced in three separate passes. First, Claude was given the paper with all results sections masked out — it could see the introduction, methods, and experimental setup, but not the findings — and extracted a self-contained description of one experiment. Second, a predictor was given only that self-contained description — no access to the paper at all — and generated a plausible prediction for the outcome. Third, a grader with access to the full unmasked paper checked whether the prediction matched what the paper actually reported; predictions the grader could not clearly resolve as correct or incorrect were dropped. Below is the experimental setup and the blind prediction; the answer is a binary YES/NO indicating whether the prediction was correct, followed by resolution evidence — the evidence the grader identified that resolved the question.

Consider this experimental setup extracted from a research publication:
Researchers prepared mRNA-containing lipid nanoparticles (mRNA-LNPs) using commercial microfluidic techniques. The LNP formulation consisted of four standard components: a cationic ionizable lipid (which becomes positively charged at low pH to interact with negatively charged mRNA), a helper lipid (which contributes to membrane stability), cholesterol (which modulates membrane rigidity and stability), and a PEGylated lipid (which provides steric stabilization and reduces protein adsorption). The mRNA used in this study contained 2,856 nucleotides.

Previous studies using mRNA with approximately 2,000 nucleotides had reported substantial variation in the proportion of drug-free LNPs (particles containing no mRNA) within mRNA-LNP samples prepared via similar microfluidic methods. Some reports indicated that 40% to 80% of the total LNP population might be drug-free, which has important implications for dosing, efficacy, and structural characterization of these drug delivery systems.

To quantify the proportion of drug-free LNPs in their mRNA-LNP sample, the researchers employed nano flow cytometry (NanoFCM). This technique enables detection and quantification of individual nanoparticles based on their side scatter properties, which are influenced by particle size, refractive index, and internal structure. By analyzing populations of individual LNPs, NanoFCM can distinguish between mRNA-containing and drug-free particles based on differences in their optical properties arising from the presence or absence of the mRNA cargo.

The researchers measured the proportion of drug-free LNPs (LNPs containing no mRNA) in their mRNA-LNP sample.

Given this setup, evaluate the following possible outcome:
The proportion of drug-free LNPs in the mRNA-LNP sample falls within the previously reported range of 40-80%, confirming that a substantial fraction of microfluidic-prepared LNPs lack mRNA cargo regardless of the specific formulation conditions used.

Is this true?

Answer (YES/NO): NO